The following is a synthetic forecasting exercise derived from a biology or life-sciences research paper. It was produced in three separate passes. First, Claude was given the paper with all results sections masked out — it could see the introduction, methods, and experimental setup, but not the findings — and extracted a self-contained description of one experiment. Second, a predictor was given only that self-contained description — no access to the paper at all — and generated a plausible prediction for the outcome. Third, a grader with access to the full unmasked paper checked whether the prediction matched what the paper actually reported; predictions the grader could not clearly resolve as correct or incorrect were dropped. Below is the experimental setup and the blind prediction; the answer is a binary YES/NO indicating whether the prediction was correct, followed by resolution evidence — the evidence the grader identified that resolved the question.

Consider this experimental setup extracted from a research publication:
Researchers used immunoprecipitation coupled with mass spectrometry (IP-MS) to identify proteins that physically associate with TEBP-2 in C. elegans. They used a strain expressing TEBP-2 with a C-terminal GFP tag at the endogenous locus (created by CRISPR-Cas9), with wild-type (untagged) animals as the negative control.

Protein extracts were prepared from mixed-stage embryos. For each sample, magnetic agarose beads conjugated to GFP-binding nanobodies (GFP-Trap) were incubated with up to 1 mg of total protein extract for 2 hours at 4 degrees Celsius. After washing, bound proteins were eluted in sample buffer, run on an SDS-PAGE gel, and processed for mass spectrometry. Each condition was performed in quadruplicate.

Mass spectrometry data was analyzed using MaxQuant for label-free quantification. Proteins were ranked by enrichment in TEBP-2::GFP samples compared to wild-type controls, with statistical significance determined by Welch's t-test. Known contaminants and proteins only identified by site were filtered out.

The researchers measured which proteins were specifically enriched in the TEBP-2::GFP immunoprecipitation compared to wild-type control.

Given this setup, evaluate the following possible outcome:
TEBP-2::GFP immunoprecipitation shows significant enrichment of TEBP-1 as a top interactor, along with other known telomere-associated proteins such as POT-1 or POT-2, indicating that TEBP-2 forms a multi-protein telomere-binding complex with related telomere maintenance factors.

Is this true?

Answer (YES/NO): NO